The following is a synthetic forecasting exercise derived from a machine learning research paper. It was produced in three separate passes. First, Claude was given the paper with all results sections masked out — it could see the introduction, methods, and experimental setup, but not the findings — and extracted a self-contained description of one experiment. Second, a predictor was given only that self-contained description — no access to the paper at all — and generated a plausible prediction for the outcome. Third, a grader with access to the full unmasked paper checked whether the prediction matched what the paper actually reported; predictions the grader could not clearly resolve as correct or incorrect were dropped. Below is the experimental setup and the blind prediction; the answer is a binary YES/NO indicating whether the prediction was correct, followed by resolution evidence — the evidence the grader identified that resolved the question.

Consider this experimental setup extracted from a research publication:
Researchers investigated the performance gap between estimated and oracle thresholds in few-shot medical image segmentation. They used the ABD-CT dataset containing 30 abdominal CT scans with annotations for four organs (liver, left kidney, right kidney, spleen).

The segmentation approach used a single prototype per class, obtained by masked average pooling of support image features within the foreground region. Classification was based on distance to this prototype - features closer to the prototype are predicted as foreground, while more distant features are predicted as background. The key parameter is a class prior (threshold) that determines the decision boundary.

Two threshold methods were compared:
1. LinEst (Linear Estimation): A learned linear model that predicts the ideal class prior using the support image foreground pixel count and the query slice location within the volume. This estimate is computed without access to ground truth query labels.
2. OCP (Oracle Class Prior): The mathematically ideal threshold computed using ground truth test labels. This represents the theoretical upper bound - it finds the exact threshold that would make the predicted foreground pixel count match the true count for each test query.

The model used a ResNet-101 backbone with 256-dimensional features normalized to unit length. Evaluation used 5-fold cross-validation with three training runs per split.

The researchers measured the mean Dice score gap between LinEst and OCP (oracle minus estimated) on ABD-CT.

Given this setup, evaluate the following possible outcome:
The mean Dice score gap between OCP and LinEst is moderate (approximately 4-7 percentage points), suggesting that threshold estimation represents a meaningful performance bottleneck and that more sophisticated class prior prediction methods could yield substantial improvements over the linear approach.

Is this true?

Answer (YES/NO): NO